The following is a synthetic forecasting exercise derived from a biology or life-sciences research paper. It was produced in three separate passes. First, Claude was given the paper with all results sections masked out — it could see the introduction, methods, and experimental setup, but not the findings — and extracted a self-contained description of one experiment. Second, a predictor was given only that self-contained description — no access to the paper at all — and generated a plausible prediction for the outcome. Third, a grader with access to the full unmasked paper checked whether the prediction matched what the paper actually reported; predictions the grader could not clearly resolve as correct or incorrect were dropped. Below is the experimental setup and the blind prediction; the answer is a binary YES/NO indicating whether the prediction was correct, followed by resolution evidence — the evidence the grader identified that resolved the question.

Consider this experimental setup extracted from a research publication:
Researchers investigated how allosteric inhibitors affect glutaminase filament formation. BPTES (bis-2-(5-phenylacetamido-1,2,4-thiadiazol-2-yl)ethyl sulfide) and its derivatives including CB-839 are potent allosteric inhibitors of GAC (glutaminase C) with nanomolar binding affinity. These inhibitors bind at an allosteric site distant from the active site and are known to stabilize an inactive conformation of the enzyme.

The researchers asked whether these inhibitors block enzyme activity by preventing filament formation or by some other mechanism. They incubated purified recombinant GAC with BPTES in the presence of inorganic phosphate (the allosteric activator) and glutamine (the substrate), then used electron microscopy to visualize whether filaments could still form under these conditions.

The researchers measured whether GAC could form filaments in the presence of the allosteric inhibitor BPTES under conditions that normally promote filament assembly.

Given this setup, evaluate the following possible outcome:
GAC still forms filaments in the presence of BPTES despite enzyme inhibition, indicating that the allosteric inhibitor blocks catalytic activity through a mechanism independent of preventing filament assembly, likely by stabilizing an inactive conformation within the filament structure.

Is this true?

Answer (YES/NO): NO